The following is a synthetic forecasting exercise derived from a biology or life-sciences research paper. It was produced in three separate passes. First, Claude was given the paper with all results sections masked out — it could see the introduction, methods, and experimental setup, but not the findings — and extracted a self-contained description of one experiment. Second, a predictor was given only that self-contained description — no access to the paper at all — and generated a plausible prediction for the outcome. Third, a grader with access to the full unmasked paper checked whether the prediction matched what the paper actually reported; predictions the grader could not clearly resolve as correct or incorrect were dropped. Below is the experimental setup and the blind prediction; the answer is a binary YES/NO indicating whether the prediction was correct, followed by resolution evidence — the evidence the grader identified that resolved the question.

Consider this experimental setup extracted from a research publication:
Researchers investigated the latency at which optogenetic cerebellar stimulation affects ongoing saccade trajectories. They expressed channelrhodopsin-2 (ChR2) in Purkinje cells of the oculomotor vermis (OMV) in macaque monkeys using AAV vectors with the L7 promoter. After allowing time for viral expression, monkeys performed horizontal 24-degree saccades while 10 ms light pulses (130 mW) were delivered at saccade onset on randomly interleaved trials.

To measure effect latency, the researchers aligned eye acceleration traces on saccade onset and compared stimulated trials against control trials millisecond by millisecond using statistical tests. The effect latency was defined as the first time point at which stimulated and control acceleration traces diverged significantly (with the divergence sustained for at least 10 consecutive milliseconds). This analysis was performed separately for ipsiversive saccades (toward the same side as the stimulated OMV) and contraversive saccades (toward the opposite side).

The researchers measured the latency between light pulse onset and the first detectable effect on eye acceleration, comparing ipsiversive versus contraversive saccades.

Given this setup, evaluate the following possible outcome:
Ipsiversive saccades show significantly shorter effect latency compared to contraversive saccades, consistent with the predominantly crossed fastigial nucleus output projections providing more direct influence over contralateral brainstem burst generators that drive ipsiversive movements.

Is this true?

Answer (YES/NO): NO